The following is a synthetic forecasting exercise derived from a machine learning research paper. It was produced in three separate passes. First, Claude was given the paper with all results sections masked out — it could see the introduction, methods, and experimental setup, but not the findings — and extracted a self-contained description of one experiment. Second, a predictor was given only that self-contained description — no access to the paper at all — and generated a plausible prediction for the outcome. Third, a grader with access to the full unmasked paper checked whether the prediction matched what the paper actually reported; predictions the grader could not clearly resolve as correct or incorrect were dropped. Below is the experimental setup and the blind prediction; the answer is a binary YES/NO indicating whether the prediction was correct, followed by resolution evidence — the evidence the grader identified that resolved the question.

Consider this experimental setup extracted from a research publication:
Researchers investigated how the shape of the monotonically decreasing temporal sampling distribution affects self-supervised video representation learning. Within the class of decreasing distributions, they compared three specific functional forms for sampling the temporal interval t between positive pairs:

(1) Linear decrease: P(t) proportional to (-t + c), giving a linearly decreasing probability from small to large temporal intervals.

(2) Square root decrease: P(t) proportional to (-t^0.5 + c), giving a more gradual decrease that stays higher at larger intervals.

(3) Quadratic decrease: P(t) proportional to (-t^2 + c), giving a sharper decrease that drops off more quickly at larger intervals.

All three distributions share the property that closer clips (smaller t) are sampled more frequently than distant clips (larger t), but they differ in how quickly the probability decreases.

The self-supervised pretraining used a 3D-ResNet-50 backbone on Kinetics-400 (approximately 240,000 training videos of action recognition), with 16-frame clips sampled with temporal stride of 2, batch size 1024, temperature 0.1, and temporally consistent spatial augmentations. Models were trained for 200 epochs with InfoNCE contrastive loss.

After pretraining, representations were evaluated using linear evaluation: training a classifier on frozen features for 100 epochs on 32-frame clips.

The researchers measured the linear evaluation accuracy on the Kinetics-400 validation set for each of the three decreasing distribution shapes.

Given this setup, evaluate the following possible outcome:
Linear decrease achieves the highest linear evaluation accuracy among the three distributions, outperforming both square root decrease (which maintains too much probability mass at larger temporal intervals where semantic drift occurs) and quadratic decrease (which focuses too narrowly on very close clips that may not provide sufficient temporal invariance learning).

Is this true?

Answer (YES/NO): YES